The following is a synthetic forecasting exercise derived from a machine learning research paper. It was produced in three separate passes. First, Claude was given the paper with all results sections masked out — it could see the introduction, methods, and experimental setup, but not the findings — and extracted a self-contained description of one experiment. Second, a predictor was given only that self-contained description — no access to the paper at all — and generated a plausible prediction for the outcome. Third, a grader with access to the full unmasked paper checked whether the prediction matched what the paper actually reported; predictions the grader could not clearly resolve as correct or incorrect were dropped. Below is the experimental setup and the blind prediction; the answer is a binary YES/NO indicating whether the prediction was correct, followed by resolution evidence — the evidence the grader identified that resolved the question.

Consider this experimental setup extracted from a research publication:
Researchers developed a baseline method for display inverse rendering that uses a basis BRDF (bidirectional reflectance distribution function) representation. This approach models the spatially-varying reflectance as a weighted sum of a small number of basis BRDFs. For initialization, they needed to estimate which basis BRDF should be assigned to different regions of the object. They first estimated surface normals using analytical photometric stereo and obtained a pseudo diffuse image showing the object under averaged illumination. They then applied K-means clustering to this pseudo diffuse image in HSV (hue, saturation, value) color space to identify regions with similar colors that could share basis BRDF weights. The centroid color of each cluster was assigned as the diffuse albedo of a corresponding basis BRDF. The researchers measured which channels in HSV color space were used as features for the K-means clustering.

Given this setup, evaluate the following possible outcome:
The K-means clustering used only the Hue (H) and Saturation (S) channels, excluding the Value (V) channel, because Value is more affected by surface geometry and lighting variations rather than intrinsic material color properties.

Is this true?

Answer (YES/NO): YES